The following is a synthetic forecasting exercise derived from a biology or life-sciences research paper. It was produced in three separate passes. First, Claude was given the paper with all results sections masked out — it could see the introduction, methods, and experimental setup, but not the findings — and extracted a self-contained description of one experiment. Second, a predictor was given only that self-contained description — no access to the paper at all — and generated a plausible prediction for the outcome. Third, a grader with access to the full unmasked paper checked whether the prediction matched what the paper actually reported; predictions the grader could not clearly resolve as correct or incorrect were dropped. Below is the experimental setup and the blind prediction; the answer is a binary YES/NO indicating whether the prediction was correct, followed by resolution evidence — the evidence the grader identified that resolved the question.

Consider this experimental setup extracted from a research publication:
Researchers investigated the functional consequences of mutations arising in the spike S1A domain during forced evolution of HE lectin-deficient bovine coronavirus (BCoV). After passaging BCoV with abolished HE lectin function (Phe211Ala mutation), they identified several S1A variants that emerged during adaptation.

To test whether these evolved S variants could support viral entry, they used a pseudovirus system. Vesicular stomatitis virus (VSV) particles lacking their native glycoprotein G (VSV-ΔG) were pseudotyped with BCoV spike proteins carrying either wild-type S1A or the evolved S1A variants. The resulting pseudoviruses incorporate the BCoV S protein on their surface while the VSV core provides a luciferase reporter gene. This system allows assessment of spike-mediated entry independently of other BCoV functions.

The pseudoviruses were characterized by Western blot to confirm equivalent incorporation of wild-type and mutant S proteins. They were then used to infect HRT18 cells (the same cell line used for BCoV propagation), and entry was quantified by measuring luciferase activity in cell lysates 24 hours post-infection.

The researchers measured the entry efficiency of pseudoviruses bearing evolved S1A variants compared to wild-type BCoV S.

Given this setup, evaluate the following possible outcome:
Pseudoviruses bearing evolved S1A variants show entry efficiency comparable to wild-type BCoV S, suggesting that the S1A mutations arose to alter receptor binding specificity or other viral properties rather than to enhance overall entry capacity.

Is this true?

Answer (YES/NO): NO